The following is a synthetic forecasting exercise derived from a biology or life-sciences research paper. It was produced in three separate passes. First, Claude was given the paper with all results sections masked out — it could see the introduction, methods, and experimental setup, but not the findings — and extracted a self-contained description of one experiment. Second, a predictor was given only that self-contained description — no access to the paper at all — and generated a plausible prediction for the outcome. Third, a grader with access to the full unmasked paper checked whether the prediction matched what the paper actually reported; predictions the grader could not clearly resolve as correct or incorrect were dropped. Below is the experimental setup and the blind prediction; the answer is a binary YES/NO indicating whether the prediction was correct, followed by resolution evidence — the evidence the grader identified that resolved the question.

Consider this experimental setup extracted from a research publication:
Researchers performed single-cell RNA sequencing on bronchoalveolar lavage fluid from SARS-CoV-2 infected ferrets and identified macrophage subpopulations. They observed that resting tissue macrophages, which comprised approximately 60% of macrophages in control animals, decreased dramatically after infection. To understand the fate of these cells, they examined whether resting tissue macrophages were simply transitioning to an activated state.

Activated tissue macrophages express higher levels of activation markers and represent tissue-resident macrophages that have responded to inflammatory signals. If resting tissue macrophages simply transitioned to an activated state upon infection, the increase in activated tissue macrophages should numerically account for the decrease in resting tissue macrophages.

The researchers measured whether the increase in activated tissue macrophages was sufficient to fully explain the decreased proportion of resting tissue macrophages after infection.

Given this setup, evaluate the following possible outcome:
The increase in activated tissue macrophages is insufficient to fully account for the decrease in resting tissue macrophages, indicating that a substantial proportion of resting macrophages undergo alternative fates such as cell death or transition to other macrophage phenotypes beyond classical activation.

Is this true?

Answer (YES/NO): YES